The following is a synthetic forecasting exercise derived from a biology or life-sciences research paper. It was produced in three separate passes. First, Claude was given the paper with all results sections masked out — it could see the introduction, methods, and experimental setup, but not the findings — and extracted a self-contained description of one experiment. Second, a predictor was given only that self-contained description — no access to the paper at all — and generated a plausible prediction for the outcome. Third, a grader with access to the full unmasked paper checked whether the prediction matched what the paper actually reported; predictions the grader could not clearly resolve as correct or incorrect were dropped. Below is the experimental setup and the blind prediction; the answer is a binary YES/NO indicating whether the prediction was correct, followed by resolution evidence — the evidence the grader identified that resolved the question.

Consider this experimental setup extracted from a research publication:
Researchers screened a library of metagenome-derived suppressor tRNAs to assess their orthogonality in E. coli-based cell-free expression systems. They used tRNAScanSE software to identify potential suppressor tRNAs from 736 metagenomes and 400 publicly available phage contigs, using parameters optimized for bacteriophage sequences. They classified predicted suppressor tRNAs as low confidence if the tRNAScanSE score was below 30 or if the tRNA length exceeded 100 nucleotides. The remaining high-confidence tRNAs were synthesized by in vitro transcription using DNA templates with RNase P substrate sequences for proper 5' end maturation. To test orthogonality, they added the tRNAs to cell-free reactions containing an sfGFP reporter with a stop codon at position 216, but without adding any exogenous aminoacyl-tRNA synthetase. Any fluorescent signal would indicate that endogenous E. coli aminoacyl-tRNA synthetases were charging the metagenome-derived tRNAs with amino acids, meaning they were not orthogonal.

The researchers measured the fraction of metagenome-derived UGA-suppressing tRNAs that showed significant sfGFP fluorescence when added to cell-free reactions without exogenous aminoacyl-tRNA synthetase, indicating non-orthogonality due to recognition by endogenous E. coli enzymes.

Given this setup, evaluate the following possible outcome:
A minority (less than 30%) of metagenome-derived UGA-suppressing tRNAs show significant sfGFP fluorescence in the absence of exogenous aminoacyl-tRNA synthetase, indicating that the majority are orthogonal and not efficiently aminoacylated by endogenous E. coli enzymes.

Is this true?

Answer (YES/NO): NO